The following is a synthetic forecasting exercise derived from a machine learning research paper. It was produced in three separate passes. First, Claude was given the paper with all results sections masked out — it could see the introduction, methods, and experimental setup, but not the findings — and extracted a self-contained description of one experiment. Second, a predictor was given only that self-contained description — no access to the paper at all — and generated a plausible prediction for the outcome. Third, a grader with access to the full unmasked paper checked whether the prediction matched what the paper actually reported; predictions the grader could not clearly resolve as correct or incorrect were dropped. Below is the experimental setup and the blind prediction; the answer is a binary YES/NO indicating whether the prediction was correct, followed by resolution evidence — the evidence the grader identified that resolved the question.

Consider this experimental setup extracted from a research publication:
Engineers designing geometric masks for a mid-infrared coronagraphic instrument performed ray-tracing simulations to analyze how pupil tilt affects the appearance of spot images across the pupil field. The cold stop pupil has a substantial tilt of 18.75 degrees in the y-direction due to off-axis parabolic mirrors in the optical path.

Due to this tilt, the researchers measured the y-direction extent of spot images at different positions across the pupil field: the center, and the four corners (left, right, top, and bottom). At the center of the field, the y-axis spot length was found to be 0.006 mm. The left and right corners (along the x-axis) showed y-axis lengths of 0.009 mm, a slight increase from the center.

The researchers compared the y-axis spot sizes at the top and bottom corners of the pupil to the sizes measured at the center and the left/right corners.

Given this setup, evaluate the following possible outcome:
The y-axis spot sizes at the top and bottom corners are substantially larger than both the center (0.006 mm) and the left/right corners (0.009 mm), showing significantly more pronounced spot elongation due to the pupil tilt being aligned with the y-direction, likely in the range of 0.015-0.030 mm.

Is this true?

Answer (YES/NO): NO